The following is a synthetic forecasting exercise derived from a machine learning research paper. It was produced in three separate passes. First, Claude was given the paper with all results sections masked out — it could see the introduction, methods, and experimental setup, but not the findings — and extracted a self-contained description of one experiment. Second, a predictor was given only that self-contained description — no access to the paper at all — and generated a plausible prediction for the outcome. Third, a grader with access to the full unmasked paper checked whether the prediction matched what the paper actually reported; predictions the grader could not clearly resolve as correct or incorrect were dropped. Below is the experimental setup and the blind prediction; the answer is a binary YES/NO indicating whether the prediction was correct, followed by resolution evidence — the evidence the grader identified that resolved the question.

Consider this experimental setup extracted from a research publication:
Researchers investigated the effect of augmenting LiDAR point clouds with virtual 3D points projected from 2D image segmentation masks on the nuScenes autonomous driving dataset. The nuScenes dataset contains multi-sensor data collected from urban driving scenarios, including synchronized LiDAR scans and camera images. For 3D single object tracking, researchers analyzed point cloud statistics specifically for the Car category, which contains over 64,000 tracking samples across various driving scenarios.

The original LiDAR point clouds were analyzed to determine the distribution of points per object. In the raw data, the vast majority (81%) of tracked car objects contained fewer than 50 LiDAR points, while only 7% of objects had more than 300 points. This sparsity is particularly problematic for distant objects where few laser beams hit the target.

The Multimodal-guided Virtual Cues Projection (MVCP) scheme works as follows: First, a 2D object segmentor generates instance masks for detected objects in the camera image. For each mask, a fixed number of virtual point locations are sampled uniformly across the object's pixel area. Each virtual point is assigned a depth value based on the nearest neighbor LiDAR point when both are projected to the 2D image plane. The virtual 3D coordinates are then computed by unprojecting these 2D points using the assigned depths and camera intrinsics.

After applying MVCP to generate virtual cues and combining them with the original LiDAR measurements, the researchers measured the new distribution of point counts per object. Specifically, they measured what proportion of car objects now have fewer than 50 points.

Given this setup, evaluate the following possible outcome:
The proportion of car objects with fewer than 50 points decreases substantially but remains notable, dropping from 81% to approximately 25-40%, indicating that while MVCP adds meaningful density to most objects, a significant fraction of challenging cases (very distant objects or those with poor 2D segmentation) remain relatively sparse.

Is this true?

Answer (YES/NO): NO